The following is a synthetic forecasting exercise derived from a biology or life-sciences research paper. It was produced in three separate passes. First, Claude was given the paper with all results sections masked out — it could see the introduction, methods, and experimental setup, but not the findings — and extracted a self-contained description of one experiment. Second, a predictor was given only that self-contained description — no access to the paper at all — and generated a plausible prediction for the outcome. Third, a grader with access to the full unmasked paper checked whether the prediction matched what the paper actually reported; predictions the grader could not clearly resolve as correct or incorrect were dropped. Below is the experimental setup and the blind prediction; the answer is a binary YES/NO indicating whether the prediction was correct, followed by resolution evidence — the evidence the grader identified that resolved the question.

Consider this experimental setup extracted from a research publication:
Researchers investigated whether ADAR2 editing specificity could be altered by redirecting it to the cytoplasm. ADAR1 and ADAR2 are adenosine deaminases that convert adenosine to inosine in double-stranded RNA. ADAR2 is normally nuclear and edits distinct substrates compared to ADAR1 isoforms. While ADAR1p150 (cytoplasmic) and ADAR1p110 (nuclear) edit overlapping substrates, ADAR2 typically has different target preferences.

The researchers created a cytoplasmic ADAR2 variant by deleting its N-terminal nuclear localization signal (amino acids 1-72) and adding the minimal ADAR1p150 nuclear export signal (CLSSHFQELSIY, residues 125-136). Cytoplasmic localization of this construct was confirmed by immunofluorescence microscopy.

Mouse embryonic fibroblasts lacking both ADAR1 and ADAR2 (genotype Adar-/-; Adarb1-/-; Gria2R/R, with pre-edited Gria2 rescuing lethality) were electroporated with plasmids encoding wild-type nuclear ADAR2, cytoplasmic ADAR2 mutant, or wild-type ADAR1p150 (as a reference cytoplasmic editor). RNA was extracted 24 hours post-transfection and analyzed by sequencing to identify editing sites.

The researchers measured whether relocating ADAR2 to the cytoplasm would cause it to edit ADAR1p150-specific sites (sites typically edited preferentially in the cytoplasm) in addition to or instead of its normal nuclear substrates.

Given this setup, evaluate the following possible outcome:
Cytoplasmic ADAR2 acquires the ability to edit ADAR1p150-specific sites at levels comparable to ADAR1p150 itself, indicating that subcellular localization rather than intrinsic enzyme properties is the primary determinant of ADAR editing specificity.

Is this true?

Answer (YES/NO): NO